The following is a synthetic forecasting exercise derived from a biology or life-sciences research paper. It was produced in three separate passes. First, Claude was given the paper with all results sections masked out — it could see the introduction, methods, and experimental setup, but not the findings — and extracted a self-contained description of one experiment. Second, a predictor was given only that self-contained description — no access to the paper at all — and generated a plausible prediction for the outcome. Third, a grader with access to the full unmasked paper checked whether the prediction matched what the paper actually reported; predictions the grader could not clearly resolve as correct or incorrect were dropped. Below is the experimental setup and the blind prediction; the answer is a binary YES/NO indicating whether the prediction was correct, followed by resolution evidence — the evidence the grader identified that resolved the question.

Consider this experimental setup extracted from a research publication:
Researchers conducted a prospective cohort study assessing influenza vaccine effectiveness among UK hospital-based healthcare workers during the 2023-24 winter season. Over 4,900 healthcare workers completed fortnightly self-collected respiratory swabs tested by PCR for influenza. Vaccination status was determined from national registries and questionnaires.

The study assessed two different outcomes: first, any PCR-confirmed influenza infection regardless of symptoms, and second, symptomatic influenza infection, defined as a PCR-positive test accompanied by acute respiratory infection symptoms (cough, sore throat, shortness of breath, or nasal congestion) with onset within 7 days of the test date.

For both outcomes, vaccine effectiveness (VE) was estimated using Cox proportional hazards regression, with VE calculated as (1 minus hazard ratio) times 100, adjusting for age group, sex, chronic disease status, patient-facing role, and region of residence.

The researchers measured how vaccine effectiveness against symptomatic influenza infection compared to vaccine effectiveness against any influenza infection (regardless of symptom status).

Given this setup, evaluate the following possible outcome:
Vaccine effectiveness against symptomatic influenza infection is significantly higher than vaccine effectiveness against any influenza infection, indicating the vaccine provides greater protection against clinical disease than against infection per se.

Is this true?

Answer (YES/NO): NO